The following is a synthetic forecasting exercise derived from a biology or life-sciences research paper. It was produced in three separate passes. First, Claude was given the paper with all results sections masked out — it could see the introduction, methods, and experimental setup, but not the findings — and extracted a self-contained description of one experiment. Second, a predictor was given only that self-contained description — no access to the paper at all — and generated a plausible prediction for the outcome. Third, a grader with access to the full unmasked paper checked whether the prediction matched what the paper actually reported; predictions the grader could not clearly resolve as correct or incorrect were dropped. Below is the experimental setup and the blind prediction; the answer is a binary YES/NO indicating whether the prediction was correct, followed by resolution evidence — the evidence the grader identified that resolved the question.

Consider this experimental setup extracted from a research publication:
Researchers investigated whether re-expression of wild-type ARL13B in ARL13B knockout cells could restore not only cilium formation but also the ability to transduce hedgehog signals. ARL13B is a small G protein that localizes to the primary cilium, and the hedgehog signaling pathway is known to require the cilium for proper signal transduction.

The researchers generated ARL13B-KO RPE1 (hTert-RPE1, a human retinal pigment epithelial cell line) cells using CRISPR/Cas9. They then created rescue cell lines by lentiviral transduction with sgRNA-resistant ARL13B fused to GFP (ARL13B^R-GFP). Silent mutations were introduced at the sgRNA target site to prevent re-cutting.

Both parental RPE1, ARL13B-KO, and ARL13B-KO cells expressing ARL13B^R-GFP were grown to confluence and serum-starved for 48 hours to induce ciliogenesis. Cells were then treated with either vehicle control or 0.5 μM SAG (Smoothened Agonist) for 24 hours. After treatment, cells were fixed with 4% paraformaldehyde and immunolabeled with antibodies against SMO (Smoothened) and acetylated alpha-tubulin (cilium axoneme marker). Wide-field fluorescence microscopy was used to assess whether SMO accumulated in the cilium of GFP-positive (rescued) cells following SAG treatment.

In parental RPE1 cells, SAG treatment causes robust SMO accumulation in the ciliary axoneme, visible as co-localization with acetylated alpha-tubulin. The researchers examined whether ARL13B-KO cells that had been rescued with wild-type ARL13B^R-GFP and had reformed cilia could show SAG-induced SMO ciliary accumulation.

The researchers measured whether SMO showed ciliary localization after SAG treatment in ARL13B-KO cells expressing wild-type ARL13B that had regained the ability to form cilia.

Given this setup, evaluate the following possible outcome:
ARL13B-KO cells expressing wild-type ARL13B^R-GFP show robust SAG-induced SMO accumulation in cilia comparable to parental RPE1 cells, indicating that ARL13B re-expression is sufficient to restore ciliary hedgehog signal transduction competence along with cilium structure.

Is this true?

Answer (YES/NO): NO